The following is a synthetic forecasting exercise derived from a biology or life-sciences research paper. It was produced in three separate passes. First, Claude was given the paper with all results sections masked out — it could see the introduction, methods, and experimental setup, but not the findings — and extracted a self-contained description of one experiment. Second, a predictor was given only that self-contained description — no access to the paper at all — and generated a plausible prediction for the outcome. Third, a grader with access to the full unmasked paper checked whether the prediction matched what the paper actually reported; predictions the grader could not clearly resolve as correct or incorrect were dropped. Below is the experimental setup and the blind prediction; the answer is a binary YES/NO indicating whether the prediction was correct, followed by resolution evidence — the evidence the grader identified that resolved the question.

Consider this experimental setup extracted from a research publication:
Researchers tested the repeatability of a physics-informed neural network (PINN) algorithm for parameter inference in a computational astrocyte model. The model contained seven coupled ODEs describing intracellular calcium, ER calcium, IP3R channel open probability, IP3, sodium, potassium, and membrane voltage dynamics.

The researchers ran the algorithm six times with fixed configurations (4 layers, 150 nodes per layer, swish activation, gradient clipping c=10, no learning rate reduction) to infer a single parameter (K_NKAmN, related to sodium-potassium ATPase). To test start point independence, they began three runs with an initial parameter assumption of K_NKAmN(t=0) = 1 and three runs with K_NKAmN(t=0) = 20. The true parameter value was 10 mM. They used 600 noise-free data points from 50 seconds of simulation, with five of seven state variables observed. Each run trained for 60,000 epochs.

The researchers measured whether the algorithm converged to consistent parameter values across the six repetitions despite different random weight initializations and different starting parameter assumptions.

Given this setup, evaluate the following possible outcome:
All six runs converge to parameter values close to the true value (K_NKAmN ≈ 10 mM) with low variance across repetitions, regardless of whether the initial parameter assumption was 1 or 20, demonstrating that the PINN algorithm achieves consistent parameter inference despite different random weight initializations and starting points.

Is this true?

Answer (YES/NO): NO